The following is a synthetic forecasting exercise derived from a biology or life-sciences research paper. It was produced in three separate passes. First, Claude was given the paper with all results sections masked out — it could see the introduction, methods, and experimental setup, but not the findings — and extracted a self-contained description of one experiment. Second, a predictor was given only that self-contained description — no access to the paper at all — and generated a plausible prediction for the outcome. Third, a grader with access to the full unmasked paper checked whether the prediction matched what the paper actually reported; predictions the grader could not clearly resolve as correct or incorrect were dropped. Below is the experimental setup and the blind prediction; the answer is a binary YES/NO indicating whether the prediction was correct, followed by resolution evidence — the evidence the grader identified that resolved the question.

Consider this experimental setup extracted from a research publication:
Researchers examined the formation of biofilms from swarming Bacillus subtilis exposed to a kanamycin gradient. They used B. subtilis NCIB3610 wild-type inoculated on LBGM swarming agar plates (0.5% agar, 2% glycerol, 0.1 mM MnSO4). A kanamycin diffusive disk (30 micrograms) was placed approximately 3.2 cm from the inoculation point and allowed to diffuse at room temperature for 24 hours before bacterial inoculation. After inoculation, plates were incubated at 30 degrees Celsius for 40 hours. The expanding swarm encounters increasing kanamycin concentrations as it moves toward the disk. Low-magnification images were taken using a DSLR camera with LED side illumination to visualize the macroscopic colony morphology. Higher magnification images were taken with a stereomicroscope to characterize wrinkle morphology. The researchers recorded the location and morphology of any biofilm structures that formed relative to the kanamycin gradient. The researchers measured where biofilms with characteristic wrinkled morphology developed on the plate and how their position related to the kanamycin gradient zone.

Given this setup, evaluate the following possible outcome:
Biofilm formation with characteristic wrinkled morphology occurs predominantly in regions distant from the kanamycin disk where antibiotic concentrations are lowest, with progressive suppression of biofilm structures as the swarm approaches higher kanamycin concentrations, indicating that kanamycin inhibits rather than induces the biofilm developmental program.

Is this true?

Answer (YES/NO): NO